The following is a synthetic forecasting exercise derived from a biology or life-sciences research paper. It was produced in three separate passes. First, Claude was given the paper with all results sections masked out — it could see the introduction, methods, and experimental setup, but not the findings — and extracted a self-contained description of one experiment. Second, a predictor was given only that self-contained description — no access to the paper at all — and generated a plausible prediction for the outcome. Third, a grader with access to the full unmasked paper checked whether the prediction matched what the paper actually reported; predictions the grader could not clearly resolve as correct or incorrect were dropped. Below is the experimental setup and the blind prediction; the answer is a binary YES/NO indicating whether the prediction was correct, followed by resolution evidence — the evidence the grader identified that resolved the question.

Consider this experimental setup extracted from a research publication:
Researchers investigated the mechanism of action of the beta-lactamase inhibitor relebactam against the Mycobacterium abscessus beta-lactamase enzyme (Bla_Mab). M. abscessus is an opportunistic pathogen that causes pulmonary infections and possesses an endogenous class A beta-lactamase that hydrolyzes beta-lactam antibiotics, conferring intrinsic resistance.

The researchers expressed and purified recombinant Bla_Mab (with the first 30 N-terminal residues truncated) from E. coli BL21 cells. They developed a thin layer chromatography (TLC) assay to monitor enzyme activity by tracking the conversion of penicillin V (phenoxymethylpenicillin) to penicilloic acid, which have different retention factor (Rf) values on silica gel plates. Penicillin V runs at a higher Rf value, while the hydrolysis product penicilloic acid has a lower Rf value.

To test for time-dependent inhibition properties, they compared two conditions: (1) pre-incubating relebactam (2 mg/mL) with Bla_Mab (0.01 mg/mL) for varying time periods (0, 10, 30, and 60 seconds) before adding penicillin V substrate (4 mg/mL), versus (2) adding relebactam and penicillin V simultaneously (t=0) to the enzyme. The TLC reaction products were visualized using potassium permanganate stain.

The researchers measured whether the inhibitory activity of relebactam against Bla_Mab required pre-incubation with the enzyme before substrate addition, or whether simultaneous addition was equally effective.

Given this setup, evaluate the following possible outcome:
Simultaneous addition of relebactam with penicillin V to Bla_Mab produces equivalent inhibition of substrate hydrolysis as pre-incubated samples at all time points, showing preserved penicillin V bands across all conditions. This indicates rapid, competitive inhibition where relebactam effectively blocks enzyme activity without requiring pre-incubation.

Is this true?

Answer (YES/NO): NO